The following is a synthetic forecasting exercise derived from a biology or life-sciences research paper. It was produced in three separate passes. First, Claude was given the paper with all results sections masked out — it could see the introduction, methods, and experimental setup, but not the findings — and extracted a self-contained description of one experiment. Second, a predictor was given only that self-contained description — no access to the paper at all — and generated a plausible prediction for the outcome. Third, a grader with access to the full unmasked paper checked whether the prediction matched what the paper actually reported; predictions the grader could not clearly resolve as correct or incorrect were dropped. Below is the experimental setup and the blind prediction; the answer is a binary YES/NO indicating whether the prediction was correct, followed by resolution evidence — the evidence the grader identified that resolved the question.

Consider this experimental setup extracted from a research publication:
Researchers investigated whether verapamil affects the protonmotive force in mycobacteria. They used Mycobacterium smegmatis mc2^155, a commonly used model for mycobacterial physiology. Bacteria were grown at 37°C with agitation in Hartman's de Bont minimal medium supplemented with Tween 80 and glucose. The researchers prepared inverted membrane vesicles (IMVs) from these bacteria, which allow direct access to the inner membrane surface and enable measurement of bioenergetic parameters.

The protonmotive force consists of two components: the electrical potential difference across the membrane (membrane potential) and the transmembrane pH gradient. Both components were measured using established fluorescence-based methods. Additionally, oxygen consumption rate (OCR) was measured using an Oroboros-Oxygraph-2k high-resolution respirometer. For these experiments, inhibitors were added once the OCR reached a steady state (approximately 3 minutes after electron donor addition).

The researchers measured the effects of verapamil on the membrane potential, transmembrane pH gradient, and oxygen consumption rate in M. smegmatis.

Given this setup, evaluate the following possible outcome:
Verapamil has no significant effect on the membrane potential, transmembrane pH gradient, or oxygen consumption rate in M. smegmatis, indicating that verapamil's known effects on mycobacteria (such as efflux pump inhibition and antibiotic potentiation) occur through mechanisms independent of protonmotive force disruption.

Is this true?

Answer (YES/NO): YES